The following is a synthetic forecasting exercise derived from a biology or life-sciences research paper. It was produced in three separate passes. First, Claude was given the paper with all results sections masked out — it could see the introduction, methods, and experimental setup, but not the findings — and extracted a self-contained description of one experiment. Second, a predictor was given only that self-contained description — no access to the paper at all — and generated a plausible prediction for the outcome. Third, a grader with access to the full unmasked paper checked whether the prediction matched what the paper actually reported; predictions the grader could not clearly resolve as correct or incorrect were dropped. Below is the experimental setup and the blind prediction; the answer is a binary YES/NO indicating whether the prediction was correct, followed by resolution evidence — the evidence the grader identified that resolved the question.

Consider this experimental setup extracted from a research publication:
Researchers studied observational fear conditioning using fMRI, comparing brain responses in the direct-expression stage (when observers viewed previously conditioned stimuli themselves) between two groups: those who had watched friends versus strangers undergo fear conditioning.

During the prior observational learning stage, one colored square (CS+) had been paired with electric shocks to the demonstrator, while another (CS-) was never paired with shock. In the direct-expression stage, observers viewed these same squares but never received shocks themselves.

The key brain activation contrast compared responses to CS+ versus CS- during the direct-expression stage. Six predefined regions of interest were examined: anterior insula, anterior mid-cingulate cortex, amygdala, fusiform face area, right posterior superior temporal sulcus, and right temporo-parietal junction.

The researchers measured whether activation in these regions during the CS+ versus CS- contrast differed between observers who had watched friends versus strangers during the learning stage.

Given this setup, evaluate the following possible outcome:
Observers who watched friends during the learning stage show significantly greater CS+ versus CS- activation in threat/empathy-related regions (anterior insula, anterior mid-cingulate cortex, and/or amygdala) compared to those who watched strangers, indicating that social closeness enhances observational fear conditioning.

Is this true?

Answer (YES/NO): NO